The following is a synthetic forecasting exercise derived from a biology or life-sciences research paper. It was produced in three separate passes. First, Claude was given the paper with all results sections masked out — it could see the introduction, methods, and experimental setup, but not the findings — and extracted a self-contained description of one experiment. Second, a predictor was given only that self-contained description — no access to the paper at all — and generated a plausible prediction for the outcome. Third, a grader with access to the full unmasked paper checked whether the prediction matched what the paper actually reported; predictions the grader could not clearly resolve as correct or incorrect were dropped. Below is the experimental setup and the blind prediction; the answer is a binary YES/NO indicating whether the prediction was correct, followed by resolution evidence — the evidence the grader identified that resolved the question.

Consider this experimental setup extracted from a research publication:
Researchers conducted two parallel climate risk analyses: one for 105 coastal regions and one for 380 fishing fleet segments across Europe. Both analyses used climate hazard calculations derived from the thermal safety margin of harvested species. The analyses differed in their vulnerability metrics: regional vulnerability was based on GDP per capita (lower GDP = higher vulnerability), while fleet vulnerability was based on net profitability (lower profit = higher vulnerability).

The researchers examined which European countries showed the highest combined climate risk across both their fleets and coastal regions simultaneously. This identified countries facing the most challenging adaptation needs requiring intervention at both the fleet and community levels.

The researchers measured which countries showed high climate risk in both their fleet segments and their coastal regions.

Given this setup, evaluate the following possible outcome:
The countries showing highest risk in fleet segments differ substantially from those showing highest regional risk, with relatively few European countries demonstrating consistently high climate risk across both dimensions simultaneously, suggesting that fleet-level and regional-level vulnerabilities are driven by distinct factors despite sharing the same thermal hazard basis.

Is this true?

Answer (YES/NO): NO